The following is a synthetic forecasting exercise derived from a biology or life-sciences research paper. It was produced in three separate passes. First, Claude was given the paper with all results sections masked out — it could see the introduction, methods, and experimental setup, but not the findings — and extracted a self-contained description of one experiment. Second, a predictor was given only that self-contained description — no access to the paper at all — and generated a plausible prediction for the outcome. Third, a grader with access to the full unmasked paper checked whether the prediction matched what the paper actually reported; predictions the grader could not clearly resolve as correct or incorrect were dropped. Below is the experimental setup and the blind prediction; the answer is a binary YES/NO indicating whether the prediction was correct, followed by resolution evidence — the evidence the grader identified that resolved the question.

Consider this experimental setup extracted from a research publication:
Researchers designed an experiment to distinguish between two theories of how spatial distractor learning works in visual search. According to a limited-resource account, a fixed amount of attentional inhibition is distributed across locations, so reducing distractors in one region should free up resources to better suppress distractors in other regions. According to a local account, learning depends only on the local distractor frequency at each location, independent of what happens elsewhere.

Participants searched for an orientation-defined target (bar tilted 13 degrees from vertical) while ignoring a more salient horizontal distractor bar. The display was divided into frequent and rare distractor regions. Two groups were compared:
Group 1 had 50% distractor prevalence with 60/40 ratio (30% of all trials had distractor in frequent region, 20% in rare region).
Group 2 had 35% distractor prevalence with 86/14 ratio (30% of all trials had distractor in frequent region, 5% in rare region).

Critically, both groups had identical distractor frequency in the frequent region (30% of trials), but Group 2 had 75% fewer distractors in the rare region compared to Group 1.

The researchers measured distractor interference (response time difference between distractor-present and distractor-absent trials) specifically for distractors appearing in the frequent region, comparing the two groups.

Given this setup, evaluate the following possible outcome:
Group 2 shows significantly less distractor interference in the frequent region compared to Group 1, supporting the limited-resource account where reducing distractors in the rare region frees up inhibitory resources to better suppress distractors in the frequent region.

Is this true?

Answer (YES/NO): NO